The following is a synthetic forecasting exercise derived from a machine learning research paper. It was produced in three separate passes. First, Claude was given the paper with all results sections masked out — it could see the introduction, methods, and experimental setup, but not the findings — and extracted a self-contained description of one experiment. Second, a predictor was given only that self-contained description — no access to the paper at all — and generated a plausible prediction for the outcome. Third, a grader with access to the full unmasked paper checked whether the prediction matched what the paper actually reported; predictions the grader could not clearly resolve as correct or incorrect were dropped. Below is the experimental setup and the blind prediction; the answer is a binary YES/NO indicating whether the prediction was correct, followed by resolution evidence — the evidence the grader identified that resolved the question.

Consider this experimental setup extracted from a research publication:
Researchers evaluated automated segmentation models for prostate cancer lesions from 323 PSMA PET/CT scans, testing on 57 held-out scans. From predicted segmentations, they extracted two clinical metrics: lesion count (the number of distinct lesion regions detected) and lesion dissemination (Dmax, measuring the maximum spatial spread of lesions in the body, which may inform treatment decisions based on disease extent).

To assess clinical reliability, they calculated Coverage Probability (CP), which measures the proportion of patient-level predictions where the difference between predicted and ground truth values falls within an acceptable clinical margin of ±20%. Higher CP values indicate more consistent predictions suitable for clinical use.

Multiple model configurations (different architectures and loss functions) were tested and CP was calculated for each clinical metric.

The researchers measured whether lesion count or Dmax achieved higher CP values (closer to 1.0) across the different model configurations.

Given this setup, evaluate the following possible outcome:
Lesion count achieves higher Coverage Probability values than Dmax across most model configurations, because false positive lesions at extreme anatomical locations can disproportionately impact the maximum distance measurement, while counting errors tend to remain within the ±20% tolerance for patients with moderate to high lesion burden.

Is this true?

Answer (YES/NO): YES